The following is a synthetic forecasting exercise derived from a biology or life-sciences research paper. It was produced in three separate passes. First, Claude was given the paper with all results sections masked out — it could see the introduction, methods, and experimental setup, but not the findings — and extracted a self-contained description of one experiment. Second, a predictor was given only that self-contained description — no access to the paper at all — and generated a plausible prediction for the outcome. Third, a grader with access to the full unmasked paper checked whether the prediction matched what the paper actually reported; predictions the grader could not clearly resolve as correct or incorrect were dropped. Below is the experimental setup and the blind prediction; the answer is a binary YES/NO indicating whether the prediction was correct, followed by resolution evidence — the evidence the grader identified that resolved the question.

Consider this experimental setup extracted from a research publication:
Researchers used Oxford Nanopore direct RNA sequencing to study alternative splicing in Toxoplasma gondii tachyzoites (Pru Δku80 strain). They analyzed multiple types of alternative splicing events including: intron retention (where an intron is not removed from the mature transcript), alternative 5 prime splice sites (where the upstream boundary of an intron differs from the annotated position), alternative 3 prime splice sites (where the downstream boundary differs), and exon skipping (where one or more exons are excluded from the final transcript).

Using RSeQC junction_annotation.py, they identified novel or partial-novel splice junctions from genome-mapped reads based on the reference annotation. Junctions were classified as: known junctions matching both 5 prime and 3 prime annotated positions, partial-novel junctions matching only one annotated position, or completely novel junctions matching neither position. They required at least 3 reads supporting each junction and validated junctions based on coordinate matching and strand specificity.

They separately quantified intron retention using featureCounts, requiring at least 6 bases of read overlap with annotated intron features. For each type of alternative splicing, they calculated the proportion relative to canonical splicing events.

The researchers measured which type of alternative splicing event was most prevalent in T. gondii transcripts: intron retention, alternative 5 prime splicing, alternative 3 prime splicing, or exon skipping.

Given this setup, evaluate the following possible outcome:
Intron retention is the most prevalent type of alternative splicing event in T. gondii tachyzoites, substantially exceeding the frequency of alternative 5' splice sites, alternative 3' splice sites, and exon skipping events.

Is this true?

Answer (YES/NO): YES